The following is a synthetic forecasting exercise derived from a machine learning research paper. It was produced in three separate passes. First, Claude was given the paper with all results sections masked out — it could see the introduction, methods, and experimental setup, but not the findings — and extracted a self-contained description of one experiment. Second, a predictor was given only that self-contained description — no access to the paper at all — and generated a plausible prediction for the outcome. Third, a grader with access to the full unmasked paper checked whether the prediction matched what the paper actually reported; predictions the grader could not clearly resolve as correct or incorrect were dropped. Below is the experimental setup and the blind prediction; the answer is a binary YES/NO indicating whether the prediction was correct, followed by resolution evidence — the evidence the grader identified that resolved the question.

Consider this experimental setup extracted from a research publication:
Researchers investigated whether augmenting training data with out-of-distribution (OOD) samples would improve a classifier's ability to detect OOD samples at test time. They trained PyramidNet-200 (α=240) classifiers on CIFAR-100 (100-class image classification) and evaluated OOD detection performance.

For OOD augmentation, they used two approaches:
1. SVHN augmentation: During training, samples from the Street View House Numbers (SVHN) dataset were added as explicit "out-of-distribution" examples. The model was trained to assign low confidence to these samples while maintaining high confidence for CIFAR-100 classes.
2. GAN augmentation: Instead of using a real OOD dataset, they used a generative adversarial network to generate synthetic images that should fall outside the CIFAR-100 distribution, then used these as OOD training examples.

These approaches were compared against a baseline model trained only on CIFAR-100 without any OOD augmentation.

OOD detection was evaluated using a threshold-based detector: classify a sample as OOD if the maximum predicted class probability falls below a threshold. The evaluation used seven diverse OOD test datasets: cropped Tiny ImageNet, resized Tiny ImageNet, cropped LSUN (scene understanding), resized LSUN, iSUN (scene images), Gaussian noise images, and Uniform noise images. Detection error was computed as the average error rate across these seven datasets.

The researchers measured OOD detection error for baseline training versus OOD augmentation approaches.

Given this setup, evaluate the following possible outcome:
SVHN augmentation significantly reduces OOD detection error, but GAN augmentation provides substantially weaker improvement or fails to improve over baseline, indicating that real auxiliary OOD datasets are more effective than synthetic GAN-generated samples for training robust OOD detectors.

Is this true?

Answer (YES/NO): NO